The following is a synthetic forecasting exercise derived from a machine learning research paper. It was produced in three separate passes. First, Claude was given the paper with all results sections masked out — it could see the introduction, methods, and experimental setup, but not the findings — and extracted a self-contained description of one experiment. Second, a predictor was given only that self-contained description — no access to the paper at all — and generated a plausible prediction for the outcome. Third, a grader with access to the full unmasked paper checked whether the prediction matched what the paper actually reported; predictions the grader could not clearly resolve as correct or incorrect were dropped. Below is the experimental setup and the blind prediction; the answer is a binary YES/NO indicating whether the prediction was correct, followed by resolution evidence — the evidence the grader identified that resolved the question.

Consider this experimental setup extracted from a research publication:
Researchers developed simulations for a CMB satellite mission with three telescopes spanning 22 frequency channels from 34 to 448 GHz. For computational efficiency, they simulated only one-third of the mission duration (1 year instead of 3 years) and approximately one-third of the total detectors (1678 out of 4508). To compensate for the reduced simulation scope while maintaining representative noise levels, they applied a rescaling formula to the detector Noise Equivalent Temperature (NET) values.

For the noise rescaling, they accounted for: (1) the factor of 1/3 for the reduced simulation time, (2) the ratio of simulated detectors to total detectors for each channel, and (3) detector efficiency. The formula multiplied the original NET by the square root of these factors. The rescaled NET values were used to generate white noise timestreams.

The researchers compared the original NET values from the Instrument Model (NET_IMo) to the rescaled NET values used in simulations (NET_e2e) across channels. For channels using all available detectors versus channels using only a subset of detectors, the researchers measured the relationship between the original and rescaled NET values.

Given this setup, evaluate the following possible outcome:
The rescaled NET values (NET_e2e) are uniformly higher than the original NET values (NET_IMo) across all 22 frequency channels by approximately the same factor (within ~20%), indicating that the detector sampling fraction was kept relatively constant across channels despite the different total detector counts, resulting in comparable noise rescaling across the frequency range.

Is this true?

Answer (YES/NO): NO